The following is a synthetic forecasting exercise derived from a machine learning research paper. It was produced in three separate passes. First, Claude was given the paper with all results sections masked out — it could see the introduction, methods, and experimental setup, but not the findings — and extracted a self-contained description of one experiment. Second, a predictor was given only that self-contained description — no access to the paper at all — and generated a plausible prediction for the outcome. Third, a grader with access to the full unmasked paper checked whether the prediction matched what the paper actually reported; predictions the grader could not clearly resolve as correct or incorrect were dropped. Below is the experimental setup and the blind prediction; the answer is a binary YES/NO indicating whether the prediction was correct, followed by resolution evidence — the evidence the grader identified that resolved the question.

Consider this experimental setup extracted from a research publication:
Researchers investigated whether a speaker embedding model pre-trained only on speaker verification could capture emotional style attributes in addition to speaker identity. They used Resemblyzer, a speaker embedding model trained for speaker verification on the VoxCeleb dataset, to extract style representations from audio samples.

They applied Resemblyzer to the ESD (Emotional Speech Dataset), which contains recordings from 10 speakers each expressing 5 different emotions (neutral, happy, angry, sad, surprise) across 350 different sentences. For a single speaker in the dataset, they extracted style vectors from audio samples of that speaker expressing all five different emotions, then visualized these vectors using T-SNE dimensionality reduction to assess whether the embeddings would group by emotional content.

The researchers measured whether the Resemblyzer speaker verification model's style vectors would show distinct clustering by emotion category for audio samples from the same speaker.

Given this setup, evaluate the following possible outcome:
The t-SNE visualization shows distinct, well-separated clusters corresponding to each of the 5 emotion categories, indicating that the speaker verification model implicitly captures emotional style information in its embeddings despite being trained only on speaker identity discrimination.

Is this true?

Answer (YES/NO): NO